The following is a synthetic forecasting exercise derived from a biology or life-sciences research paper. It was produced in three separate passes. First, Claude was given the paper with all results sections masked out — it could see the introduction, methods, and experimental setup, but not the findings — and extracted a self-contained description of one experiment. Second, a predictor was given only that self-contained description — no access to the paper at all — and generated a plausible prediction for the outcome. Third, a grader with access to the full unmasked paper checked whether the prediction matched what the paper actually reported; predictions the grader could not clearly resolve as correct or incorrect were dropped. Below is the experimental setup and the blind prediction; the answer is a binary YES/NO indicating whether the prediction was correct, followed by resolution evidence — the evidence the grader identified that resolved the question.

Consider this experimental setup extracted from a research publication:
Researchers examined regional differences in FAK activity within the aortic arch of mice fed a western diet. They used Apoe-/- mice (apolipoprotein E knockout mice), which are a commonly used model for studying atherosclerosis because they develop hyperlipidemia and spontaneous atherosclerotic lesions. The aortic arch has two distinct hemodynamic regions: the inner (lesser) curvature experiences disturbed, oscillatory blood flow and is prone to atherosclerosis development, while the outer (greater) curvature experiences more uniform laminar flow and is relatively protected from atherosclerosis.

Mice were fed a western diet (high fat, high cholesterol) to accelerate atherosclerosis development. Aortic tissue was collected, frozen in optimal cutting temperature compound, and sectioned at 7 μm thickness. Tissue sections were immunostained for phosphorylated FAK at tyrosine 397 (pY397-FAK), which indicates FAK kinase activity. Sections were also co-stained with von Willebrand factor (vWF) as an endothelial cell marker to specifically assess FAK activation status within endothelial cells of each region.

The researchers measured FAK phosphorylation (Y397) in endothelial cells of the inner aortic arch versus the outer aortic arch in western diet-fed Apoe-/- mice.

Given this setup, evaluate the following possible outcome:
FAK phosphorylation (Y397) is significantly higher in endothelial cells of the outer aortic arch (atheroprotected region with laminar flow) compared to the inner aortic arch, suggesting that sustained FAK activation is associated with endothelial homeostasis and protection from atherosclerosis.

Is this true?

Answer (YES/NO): NO